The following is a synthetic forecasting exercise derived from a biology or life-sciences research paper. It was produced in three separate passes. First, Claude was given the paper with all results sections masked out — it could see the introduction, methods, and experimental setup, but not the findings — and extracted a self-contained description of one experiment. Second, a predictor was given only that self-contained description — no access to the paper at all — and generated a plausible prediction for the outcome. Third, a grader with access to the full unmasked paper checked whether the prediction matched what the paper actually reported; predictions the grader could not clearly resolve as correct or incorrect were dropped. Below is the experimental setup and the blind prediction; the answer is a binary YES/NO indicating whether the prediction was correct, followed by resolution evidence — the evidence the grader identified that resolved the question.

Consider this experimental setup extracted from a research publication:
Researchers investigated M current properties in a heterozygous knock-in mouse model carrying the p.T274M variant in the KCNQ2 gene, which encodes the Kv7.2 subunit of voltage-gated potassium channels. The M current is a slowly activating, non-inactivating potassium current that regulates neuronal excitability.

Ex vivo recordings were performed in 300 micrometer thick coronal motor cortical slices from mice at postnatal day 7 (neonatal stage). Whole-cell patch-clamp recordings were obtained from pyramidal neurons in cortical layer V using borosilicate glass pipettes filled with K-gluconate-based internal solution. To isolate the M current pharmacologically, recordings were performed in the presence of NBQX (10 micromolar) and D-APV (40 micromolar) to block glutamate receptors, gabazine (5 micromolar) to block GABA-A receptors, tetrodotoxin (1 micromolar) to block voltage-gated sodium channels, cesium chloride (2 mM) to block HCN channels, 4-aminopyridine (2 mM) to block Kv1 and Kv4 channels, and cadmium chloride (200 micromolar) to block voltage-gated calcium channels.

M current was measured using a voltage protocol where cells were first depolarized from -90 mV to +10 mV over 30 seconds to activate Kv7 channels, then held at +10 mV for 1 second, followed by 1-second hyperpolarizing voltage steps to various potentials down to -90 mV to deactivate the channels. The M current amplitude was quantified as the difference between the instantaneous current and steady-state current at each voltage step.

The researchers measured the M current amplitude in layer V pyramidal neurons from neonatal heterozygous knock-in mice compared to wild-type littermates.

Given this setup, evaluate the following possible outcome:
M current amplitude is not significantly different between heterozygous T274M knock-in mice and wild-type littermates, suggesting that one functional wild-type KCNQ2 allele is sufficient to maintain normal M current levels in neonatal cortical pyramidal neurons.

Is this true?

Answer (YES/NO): YES